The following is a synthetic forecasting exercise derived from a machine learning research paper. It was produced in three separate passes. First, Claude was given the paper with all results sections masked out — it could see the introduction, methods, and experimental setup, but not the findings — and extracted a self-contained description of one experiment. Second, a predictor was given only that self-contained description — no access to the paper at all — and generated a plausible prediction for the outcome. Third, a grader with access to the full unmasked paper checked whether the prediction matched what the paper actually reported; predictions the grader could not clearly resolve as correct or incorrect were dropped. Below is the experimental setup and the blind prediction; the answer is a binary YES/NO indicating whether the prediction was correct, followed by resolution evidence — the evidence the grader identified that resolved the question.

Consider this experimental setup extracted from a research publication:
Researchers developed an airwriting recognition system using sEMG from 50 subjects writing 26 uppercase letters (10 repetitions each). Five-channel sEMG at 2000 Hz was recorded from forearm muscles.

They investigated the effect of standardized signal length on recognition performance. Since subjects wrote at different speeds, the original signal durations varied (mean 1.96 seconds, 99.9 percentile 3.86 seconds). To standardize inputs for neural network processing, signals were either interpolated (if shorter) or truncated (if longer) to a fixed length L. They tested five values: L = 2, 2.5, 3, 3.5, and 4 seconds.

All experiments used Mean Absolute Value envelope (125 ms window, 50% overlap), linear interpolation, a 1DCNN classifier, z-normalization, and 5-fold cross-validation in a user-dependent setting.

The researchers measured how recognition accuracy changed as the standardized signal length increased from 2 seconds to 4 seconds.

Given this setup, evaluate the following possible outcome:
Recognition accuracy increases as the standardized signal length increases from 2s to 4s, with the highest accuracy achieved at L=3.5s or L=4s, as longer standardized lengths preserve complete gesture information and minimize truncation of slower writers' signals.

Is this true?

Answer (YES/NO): YES